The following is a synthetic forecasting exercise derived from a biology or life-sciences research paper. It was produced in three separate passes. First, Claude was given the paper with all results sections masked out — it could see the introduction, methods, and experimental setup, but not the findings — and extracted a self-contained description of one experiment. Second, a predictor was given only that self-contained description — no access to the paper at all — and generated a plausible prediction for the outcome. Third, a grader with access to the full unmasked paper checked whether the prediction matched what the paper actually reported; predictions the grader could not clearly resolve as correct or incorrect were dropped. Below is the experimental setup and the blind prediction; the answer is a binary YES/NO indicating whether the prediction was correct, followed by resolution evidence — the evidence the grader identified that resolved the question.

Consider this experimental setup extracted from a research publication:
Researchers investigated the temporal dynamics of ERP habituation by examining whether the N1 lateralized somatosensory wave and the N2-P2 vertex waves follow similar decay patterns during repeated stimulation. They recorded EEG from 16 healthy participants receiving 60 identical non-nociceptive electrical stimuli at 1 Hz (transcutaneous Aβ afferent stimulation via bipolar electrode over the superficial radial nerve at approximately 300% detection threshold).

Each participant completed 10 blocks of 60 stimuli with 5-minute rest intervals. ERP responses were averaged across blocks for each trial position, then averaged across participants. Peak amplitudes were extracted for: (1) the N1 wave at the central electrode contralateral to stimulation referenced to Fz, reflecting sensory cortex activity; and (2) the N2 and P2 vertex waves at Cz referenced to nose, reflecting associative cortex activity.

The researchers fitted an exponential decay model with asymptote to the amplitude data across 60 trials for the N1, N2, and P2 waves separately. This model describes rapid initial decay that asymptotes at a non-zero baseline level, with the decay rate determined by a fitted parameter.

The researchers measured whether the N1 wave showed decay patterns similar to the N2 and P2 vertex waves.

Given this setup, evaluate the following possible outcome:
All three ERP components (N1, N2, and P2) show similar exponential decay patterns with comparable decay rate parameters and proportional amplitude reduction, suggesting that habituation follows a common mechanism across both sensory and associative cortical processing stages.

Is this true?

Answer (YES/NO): NO